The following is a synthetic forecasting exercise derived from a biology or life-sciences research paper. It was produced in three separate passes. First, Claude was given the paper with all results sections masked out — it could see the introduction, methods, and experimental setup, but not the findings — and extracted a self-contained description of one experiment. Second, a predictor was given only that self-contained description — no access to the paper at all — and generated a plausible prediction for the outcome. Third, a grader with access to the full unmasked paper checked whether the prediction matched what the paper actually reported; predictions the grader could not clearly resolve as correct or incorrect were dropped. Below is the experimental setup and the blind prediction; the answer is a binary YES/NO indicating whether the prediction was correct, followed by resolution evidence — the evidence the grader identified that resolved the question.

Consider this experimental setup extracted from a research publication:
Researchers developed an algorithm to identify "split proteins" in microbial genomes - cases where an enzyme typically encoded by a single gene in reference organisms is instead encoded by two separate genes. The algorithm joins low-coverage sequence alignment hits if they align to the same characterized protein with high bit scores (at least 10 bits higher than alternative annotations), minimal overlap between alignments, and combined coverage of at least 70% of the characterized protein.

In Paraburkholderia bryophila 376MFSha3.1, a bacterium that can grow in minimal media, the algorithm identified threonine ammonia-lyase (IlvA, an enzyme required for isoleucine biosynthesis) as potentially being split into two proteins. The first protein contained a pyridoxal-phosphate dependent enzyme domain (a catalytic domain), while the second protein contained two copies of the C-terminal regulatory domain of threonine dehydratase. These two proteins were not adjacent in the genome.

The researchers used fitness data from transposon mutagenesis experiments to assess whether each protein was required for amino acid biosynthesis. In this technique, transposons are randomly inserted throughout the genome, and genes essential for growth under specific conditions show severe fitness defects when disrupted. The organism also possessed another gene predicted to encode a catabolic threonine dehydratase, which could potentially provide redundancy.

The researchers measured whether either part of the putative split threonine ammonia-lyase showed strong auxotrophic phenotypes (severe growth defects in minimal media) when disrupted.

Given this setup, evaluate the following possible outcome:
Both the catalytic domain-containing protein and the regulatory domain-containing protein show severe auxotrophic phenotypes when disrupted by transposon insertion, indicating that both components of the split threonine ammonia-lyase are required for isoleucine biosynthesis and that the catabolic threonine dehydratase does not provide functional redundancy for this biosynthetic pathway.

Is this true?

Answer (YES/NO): NO